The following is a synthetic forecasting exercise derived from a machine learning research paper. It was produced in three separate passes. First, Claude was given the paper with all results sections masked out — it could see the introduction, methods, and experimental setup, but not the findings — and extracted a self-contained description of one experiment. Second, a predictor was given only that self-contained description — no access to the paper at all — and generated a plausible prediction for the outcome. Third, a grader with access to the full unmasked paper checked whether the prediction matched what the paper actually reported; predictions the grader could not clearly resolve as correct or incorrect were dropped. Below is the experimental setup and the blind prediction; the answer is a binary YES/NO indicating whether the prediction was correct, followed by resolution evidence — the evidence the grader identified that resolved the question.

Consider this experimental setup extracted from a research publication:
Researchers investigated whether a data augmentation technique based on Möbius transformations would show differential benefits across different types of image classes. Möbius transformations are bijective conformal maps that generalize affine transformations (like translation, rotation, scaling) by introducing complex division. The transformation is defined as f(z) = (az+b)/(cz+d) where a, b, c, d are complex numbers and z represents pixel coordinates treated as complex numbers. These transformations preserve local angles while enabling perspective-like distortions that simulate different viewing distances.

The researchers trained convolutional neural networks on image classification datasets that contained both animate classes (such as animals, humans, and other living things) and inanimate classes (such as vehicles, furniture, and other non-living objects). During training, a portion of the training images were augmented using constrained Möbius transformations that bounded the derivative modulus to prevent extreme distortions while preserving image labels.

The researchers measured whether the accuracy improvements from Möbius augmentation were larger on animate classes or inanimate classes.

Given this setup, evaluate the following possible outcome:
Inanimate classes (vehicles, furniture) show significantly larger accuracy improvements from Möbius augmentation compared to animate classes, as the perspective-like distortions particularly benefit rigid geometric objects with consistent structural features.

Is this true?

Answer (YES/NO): NO